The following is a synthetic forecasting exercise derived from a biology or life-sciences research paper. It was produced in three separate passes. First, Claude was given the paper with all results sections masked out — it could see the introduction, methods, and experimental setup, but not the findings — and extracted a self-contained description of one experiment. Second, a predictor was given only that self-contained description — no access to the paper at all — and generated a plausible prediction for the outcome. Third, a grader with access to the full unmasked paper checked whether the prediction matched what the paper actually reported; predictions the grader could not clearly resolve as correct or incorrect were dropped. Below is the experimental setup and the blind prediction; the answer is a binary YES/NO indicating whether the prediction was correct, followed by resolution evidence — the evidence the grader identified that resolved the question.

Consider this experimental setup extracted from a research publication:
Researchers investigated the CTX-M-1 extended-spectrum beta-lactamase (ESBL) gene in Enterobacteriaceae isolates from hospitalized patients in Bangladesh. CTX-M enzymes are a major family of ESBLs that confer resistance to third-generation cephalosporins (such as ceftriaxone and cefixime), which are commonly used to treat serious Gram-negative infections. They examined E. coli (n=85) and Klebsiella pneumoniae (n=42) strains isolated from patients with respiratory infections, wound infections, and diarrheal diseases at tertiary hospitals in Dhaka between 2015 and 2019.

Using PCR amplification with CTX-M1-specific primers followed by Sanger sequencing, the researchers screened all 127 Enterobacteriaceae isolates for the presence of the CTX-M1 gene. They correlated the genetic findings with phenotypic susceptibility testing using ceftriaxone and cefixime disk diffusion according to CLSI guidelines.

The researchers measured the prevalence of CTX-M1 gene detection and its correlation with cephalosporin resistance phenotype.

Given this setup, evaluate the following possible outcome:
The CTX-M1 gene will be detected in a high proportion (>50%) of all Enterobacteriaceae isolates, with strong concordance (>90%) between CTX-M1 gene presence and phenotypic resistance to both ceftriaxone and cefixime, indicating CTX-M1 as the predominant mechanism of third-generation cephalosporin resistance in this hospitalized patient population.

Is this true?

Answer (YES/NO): NO